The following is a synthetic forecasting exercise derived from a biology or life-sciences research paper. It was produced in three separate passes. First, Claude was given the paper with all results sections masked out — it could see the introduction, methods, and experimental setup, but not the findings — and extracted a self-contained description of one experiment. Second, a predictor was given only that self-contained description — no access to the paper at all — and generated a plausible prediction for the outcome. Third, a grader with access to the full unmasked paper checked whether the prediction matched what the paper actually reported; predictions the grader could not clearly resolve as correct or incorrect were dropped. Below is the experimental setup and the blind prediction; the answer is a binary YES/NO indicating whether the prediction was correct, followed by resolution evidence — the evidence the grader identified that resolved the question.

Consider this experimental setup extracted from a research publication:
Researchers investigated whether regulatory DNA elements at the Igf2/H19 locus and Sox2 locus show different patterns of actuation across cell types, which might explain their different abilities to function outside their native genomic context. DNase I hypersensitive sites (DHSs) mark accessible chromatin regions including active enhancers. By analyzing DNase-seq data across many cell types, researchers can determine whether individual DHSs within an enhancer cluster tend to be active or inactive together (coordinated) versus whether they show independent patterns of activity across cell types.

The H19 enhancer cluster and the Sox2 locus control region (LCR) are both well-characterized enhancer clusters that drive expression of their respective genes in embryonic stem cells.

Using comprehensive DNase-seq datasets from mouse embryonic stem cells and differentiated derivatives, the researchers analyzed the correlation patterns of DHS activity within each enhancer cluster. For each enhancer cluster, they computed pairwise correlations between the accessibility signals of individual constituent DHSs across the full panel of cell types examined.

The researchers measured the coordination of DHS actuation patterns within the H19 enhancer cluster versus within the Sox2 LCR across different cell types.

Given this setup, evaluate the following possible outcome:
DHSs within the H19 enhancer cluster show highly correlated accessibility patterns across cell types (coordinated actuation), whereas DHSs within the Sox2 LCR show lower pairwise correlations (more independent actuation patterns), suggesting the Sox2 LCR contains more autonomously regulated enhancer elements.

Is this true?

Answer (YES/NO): NO